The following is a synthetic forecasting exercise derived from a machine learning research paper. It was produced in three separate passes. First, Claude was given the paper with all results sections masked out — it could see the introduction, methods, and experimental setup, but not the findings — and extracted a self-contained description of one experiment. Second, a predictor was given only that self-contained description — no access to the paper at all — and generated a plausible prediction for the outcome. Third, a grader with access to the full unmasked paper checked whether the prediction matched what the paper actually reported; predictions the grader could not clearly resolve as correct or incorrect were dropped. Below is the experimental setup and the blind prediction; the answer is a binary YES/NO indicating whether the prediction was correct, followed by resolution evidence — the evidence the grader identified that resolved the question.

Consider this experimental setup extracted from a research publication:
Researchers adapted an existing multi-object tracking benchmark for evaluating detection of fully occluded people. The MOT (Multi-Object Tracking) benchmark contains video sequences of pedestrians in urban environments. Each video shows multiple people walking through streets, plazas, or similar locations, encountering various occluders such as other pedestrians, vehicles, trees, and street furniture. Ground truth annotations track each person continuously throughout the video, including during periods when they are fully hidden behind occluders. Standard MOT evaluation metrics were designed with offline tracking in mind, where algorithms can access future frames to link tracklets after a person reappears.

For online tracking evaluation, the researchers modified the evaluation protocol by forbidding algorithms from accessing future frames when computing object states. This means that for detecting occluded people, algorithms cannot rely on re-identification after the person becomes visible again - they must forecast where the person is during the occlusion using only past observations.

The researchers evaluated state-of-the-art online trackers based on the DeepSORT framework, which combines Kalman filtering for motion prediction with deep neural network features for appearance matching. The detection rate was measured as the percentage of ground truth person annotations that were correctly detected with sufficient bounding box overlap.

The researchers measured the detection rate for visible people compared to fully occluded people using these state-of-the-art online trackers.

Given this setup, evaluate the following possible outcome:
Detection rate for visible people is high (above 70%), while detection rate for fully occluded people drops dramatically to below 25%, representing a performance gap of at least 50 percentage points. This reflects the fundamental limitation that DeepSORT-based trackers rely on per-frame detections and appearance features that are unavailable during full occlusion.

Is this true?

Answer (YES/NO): NO